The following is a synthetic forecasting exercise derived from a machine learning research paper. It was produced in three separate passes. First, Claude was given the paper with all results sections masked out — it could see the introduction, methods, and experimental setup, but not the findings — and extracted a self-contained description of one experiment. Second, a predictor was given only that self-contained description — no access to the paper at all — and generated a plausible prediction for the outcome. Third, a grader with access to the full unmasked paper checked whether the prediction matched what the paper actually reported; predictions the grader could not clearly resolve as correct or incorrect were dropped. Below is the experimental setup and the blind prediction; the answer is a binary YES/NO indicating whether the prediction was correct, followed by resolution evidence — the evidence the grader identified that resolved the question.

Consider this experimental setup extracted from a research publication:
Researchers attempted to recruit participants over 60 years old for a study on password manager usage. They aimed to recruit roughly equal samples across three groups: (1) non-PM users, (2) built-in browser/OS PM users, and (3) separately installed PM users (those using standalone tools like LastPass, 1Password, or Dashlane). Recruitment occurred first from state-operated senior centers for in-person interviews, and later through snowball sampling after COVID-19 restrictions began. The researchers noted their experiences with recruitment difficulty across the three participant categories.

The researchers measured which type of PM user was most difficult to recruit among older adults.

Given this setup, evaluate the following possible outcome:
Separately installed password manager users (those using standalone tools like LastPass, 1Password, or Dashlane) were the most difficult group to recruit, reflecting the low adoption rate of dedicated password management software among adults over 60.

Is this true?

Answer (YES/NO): YES